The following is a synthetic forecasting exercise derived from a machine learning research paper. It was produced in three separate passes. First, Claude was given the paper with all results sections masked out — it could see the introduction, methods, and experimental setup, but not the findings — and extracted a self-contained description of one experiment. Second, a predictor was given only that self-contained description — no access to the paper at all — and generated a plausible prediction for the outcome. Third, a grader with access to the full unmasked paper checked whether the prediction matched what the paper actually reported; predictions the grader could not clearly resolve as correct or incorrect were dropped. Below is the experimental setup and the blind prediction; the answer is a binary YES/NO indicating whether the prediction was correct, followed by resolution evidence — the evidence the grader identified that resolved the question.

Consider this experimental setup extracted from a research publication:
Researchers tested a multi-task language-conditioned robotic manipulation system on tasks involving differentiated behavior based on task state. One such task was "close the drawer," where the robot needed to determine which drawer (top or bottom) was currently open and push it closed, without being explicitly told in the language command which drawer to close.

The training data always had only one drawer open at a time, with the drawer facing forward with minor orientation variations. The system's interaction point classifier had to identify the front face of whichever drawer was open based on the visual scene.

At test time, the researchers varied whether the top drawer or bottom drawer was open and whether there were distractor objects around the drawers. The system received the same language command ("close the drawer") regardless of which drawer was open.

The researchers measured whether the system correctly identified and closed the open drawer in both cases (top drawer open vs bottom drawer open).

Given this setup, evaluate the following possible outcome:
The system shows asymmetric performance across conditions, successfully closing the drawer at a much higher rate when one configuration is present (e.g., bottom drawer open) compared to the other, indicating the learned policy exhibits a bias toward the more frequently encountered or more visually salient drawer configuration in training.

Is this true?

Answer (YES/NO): NO